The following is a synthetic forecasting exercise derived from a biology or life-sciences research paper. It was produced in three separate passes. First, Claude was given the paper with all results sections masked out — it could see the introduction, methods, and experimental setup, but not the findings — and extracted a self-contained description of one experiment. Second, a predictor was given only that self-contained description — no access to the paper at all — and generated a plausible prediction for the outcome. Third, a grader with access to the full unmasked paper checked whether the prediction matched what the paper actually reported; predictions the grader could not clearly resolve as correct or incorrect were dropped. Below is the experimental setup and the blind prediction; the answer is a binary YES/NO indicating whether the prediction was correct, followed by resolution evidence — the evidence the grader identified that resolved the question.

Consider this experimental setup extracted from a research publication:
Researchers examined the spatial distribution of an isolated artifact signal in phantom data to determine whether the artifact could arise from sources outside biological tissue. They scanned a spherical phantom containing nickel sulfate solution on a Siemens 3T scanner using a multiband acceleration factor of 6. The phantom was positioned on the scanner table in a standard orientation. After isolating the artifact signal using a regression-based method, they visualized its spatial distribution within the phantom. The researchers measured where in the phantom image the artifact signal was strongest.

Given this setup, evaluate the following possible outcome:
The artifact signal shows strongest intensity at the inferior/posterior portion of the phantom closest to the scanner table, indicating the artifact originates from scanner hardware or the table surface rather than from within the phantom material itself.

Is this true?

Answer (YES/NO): YES